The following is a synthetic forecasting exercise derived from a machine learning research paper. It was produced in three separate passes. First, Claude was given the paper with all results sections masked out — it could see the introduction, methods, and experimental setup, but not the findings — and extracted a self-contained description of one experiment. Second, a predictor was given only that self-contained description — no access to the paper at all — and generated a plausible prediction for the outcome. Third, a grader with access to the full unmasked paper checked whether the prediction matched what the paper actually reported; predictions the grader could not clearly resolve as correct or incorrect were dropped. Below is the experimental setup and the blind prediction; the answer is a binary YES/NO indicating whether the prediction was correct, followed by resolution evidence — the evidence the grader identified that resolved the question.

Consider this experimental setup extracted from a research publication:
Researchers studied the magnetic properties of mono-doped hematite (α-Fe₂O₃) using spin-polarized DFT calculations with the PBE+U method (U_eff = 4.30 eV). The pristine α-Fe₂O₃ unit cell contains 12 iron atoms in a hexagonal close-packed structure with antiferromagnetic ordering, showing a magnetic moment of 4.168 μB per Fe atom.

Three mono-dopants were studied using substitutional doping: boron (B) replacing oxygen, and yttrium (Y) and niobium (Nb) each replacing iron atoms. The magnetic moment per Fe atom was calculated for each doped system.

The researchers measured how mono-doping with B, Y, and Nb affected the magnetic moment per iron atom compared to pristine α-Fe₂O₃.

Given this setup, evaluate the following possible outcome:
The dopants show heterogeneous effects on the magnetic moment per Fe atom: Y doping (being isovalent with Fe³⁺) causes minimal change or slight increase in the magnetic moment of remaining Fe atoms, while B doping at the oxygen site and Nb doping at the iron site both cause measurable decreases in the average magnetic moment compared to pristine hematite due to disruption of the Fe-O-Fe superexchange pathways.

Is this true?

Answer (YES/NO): NO